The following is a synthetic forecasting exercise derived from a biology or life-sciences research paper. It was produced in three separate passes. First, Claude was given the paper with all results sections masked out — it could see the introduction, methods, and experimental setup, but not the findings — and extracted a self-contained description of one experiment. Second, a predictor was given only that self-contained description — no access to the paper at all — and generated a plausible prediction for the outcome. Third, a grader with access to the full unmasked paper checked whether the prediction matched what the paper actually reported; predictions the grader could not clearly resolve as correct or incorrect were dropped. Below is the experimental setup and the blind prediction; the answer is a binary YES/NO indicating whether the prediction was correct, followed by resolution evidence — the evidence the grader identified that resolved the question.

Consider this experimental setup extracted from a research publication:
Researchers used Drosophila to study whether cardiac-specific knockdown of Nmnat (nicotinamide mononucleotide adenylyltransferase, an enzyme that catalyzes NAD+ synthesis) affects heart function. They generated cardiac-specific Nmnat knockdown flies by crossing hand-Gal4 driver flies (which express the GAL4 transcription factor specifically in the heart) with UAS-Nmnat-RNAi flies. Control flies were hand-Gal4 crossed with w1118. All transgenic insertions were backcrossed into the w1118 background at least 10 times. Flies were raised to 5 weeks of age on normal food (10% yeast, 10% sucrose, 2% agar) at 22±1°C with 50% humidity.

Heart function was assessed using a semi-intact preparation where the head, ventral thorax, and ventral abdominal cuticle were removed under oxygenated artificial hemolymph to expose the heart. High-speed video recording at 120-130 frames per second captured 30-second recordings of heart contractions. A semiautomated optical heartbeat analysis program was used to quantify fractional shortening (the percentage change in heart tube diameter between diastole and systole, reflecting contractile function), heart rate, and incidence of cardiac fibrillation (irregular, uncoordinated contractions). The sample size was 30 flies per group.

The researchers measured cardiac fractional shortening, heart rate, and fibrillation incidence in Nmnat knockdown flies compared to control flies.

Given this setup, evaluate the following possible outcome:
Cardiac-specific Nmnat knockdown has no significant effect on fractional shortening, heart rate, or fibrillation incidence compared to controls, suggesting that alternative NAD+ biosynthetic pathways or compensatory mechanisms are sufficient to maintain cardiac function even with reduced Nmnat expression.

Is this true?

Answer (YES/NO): NO